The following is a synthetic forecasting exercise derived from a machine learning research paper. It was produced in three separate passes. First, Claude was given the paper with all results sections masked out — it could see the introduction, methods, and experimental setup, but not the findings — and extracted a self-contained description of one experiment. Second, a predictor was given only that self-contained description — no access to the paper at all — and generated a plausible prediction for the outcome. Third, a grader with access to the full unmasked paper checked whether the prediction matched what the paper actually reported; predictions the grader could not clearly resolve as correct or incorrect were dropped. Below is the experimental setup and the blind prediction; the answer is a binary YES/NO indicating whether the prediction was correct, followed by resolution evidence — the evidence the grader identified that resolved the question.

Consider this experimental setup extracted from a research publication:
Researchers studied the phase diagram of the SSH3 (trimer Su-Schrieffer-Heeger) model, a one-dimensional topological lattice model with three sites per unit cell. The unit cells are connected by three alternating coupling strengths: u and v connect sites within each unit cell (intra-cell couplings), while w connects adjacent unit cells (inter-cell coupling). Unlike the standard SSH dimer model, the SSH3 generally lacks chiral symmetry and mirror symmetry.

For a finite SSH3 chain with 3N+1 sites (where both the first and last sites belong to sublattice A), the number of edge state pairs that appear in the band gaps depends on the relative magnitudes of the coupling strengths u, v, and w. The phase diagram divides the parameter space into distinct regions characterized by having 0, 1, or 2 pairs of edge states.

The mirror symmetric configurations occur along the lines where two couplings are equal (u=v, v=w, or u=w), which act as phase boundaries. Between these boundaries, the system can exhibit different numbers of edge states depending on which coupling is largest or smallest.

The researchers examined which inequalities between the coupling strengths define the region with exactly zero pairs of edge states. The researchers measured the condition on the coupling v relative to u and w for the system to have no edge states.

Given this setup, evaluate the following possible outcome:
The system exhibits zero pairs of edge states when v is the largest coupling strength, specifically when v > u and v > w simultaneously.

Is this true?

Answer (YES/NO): YES